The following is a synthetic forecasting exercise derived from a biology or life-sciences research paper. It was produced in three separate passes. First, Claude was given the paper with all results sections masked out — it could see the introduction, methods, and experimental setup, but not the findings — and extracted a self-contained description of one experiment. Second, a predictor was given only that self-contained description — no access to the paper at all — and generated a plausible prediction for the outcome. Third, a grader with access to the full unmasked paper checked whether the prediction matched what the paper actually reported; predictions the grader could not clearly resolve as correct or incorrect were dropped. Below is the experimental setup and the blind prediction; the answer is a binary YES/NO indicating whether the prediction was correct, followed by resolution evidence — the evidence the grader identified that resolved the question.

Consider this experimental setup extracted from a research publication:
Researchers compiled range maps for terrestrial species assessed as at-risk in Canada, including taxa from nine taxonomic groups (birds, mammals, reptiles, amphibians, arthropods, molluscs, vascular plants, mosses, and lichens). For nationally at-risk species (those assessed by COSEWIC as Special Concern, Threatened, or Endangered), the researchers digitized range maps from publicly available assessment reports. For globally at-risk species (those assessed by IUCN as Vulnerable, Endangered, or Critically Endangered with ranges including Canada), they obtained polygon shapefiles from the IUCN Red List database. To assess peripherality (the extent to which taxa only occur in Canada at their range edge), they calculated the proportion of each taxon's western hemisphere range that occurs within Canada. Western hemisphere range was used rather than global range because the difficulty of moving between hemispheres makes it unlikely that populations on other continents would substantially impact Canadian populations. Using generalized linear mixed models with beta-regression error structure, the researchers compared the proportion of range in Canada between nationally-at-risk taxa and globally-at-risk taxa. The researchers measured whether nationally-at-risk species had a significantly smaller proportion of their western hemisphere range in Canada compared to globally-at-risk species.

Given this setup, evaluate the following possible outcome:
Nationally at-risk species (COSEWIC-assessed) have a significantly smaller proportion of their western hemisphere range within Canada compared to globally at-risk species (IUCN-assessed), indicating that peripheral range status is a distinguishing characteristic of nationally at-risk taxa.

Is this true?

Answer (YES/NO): NO